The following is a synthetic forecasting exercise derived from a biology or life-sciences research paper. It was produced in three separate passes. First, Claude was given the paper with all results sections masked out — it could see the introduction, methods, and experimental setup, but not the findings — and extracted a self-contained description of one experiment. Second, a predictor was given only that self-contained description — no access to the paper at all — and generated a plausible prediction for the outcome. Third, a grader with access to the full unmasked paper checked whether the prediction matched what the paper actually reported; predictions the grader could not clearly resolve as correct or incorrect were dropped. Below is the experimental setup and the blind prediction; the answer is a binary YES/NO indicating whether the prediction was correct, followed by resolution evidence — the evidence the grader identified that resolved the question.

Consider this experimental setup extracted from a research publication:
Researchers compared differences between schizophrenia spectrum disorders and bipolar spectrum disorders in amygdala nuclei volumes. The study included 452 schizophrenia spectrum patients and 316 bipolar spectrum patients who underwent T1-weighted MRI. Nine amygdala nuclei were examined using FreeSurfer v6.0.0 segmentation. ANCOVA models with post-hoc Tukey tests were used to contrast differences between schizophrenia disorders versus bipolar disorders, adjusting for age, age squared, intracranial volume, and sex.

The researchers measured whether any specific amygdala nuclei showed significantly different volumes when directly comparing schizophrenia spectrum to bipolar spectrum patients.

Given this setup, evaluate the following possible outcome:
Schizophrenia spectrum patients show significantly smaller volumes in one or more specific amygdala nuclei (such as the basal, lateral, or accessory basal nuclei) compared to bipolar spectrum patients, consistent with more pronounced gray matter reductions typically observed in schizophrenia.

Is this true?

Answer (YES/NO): NO